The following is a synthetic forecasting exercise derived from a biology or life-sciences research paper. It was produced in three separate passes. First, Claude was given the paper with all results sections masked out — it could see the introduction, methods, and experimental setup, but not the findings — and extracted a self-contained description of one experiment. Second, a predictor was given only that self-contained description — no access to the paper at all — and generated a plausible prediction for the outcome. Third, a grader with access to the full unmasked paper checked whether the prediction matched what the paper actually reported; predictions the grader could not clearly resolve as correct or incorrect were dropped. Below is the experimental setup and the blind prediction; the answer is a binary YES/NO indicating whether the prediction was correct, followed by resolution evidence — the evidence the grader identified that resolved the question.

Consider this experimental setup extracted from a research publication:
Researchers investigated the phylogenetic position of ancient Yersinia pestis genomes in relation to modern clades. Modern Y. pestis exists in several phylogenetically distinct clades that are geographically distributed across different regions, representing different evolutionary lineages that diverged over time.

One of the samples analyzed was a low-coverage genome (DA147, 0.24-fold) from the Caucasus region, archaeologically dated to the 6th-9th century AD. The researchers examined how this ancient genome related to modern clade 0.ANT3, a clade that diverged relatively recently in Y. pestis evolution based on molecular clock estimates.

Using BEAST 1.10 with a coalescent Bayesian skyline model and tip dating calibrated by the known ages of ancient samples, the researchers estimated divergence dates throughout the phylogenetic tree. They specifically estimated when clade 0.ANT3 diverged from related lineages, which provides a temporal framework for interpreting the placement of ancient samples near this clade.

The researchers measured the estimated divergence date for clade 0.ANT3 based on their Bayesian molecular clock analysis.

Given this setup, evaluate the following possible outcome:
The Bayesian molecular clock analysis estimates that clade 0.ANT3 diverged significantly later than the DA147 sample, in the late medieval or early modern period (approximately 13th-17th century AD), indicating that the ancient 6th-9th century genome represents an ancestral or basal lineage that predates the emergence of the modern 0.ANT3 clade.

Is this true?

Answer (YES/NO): NO